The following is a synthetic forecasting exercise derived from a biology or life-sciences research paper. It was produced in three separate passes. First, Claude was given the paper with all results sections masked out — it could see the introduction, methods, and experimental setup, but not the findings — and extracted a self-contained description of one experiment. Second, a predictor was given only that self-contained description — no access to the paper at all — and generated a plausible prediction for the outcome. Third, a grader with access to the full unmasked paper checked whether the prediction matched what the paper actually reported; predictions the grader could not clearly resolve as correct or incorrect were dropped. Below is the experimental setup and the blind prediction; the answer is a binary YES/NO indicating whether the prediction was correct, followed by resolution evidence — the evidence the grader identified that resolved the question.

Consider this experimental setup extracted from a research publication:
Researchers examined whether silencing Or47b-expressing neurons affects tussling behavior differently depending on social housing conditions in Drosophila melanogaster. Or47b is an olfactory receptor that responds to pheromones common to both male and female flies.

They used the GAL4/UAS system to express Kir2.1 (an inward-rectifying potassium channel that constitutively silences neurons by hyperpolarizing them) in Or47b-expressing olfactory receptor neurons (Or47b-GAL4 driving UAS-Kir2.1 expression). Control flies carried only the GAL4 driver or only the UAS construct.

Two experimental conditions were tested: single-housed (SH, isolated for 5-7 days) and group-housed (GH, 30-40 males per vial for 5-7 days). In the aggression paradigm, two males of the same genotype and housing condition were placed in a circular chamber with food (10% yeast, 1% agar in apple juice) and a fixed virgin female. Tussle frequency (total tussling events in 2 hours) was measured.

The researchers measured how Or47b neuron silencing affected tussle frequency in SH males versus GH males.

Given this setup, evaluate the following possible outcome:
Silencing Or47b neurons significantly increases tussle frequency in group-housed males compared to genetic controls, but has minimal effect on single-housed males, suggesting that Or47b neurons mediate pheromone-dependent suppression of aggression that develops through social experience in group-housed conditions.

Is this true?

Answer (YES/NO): NO